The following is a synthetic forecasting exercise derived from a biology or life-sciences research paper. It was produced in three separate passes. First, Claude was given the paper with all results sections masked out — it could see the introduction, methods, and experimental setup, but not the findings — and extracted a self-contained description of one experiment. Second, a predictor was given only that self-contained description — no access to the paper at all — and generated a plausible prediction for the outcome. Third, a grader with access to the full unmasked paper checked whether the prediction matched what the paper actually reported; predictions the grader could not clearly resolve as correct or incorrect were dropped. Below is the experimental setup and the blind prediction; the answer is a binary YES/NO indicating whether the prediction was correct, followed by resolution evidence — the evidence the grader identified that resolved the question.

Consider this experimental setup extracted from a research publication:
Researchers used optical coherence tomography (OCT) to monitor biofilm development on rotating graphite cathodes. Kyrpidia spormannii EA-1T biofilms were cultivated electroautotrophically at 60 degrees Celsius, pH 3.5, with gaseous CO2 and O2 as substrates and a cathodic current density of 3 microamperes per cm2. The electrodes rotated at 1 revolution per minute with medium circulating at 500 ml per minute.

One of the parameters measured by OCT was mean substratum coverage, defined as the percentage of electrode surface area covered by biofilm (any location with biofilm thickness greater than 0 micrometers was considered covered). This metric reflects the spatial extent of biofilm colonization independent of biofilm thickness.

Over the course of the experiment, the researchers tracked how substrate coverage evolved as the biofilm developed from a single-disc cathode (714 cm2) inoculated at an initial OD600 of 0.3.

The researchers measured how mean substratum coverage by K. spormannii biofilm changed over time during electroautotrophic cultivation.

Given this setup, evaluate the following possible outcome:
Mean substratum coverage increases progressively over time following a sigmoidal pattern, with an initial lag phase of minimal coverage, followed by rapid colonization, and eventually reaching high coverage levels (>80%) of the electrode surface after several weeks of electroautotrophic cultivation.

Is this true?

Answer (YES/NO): NO